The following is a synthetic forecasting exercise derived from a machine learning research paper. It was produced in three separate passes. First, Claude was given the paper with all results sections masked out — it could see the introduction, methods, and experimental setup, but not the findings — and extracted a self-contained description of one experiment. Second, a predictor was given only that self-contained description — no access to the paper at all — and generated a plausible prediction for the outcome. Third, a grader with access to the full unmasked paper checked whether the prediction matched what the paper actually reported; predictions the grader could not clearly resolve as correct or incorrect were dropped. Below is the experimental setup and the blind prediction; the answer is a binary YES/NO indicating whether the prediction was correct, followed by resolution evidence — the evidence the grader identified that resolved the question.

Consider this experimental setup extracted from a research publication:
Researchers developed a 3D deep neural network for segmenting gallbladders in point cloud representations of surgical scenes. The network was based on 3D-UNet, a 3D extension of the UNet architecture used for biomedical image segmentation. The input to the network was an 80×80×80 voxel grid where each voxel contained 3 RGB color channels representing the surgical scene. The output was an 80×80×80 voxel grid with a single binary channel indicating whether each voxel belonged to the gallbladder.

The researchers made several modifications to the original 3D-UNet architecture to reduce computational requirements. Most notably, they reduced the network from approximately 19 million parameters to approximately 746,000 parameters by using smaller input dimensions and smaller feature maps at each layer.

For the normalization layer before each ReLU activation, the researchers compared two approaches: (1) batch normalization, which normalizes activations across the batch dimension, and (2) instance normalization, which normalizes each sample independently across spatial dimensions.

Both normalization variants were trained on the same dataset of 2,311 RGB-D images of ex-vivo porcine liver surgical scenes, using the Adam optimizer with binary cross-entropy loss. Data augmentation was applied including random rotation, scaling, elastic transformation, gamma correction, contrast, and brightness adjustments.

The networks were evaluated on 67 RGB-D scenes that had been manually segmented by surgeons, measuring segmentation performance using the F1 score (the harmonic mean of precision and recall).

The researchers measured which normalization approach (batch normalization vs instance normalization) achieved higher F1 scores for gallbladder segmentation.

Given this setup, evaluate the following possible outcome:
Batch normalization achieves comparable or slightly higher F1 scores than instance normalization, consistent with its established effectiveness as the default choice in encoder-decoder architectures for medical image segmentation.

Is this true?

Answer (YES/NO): NO